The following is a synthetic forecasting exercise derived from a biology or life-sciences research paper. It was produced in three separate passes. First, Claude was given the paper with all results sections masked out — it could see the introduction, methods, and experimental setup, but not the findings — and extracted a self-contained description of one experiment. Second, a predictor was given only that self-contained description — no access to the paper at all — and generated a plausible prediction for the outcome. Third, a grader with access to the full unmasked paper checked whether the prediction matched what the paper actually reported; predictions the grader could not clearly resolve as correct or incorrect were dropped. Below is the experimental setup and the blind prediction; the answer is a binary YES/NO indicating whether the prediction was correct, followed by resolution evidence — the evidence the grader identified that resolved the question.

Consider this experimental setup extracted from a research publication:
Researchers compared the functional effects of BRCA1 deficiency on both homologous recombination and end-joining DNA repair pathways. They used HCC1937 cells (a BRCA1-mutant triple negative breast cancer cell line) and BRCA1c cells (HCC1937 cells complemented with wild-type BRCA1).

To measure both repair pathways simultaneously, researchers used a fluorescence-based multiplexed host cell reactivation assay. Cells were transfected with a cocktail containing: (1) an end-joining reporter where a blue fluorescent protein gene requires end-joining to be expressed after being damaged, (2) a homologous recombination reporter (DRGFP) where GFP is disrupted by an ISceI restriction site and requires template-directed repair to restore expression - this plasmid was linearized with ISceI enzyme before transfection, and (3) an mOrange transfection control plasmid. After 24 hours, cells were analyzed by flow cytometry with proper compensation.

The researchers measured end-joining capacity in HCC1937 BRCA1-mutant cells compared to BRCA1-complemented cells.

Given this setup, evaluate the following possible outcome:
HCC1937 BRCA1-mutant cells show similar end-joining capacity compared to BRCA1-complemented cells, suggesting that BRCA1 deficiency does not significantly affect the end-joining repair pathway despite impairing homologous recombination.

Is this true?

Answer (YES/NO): YES